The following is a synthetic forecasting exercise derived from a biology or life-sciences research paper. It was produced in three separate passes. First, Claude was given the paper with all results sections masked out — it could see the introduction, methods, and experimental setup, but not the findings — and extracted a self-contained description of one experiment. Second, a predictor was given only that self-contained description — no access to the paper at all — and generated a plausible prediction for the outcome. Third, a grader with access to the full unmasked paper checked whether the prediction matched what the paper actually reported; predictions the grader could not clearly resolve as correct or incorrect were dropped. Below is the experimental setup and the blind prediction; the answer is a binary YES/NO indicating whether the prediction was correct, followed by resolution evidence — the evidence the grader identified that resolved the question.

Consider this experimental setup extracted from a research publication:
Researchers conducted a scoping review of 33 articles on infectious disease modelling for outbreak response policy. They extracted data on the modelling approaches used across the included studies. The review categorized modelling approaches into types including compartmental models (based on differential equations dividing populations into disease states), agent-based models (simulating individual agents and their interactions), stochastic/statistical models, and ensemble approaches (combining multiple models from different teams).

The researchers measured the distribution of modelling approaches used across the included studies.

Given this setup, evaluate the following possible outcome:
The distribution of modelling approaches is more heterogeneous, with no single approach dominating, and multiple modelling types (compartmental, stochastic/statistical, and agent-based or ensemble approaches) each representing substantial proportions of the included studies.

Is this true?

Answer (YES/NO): YES